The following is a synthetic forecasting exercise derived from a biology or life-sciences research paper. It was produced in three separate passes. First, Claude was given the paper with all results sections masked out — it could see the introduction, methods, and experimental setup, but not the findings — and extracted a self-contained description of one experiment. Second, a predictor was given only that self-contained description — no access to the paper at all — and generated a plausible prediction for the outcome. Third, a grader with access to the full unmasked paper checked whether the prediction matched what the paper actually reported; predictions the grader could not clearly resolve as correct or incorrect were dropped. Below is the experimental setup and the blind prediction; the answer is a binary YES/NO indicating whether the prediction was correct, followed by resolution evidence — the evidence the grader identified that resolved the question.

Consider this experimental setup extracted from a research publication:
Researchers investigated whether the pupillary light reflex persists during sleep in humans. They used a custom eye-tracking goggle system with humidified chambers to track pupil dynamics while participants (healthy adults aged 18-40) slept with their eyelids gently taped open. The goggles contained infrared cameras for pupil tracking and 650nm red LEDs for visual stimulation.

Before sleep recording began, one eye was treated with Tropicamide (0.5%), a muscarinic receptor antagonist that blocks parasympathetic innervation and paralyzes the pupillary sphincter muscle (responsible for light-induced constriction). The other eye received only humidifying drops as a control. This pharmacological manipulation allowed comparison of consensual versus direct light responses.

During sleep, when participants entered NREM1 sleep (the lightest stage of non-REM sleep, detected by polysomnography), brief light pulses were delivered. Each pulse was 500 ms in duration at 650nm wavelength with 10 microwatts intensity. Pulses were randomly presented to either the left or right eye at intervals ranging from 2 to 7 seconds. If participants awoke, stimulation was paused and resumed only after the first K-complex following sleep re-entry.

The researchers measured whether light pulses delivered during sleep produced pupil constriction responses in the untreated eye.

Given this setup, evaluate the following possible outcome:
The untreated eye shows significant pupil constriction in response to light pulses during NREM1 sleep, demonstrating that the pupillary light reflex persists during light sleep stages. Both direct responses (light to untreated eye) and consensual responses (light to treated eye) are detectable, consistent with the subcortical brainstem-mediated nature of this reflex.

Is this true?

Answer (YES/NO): YES